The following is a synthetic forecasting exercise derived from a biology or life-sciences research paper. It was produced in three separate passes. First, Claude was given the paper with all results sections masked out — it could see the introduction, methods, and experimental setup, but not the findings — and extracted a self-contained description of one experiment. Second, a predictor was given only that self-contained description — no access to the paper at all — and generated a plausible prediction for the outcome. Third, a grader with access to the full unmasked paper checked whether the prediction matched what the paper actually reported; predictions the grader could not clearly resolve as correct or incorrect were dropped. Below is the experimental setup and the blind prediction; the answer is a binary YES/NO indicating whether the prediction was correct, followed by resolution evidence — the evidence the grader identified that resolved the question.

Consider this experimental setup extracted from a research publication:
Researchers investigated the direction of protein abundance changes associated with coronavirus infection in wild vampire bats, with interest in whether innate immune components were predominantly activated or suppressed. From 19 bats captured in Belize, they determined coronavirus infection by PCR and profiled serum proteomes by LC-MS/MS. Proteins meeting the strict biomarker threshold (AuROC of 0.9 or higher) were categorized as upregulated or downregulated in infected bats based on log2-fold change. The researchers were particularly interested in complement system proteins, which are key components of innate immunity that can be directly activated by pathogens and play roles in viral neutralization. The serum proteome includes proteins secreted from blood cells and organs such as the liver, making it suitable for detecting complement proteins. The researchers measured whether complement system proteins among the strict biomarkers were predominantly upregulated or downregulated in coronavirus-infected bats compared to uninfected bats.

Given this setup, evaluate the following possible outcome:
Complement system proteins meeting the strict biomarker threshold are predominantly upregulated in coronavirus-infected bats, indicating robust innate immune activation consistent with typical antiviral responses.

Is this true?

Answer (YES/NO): NO